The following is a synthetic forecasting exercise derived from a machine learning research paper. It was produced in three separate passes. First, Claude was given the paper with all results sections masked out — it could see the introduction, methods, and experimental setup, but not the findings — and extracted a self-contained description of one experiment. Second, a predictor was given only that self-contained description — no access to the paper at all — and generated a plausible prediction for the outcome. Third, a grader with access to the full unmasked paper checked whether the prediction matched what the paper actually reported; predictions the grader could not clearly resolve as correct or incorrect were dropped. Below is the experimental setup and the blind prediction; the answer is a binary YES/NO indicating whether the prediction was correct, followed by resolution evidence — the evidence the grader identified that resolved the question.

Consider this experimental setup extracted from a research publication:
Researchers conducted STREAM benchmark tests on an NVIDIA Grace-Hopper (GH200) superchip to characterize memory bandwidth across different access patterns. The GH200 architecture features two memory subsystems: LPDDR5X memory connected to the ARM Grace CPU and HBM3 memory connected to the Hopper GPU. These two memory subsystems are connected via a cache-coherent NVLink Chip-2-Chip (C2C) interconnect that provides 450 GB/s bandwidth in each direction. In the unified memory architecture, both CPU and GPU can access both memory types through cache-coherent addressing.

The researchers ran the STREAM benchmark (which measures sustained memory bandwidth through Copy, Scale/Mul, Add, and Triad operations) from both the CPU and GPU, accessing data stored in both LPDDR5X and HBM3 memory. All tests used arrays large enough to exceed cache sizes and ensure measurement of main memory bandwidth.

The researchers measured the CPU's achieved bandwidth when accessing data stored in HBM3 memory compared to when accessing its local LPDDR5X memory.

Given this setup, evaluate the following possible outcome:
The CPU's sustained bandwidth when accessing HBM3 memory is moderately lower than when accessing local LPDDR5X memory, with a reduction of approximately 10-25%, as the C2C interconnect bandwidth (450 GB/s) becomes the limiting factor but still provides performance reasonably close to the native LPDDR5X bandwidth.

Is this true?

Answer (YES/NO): NO